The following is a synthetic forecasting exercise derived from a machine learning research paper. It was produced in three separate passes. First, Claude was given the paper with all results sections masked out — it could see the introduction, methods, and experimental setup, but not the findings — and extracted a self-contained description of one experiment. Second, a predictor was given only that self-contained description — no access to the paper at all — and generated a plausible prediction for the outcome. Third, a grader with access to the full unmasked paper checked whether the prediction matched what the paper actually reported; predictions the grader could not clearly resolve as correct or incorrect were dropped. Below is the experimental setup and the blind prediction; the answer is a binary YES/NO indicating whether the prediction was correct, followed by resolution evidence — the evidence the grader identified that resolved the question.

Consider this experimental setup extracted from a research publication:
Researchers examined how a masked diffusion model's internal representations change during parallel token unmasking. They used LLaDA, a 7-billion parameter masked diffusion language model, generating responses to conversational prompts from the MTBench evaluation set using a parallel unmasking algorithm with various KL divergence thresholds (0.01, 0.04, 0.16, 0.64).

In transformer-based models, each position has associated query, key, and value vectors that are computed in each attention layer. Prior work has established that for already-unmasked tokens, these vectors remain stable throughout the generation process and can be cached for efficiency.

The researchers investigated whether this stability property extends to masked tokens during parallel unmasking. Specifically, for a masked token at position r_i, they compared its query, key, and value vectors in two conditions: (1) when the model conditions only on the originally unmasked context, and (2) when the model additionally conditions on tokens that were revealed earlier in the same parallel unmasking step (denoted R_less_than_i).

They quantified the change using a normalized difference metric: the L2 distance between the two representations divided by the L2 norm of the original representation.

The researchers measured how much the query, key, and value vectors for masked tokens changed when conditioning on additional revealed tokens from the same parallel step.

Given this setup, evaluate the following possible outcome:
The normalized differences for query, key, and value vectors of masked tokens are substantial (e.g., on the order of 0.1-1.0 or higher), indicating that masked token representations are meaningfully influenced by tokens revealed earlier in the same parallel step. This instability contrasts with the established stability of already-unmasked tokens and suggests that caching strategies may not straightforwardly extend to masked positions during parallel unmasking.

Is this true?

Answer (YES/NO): NO